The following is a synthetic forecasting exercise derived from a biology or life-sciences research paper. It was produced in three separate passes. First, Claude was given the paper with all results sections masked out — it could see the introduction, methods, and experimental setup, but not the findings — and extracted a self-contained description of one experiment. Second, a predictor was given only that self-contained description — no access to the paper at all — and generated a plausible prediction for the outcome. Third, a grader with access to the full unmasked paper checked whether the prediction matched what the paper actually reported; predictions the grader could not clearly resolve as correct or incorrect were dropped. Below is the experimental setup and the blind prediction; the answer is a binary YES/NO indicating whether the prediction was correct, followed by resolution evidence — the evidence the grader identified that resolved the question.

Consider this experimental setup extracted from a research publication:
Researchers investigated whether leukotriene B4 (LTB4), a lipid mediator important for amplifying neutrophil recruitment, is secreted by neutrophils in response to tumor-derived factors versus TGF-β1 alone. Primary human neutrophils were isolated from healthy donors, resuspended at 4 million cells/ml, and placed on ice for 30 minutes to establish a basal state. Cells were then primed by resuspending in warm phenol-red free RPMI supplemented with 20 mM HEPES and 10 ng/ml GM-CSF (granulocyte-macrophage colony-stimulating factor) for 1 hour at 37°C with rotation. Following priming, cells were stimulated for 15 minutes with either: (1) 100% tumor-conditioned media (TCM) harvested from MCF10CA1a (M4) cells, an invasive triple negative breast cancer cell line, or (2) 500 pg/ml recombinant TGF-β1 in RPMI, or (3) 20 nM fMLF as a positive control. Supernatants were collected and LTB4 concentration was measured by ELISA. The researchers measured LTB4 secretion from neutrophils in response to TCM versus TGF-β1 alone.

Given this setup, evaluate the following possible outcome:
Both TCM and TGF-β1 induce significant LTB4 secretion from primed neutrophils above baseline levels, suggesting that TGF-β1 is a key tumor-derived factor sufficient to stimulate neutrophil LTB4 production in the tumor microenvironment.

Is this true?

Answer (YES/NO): NO